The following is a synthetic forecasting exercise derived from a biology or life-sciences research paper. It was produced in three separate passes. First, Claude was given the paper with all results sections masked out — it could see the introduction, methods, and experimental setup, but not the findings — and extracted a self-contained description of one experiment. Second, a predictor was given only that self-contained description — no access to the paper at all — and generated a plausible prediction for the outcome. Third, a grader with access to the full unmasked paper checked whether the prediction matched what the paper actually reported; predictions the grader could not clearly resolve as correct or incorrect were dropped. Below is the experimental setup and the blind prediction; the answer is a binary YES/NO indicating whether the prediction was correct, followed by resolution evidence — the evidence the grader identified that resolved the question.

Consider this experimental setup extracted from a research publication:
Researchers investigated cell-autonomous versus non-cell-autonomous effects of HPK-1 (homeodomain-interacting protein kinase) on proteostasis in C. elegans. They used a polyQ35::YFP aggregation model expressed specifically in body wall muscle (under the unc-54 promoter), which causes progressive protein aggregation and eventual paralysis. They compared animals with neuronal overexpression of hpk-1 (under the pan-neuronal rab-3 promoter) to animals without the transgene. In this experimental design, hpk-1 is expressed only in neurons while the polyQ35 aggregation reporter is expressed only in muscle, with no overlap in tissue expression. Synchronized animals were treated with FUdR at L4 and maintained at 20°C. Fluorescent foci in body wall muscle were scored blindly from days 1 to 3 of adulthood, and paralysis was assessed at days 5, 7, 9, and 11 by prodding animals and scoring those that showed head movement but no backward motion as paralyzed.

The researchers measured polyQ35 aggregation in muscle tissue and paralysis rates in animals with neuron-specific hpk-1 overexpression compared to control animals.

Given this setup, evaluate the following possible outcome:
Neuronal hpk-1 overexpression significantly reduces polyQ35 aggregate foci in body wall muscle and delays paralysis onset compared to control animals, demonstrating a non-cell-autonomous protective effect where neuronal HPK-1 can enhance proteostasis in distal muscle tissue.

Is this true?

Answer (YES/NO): YES